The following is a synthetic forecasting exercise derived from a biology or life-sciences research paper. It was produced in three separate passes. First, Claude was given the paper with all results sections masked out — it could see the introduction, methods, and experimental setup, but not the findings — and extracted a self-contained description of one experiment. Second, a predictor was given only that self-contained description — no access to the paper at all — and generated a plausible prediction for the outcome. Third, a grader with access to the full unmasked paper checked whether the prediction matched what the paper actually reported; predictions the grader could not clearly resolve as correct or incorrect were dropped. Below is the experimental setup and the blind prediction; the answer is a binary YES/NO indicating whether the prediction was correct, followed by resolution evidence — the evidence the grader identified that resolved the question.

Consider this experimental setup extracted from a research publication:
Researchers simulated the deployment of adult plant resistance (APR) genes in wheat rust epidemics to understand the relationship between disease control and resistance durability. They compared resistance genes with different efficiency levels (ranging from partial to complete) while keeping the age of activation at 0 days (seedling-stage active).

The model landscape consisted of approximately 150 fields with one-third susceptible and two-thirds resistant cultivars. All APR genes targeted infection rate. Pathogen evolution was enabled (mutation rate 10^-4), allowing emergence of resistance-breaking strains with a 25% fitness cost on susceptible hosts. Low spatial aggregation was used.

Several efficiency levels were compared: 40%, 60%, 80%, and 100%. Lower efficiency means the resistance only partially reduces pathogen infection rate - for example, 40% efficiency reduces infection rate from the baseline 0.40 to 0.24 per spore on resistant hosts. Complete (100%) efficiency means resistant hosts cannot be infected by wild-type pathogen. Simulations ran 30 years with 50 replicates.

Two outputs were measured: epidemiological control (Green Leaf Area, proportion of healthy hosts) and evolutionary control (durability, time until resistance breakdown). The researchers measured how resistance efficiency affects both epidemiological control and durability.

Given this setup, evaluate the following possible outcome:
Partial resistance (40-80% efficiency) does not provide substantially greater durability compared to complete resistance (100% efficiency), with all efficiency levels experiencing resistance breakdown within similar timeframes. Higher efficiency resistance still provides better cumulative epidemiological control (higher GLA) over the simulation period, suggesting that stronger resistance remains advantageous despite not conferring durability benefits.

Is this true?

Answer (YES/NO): NO